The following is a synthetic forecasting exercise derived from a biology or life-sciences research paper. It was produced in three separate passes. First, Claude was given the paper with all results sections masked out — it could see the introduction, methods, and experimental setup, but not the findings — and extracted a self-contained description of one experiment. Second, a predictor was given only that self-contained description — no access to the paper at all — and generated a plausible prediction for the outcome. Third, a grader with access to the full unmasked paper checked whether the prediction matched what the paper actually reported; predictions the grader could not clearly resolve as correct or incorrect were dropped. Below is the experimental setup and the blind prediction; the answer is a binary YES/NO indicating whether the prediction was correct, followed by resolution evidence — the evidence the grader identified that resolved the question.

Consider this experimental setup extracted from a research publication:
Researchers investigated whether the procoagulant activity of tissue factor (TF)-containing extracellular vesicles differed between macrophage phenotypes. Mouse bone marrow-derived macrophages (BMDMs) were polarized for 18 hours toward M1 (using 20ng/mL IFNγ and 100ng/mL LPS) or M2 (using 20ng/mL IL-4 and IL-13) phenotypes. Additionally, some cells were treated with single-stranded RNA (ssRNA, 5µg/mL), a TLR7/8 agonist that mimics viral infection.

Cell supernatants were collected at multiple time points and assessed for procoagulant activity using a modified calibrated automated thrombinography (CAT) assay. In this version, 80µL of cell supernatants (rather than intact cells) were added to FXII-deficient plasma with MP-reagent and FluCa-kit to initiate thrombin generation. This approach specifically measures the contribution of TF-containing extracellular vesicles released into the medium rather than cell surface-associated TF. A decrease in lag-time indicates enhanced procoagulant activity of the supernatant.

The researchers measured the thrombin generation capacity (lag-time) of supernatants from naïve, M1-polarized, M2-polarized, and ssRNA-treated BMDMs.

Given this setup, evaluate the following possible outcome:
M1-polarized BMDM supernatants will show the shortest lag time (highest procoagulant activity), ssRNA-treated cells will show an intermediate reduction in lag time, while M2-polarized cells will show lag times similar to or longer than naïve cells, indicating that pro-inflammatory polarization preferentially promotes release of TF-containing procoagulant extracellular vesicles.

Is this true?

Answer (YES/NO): NO